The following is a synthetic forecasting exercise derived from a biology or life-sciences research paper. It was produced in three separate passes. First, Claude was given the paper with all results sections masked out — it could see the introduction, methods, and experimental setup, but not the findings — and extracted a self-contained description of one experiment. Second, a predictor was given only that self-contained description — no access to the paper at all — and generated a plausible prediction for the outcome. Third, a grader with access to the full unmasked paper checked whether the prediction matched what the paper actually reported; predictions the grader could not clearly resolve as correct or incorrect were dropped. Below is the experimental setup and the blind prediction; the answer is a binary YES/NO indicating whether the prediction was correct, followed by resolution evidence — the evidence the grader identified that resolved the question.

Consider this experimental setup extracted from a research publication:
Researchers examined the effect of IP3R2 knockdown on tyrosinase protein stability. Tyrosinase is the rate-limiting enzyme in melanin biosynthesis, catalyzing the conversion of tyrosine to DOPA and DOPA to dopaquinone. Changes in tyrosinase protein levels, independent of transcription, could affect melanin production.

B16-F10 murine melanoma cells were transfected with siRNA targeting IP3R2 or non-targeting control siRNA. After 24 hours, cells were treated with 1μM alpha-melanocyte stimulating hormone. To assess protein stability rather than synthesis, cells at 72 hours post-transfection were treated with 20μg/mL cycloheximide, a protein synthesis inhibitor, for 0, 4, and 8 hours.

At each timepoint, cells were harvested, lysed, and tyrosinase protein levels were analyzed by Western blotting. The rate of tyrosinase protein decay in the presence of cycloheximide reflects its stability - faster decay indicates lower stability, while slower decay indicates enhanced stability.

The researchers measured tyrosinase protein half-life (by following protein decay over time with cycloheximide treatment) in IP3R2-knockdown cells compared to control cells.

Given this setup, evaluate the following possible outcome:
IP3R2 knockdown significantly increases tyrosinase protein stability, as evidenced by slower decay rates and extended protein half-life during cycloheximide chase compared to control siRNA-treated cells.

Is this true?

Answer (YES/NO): YES